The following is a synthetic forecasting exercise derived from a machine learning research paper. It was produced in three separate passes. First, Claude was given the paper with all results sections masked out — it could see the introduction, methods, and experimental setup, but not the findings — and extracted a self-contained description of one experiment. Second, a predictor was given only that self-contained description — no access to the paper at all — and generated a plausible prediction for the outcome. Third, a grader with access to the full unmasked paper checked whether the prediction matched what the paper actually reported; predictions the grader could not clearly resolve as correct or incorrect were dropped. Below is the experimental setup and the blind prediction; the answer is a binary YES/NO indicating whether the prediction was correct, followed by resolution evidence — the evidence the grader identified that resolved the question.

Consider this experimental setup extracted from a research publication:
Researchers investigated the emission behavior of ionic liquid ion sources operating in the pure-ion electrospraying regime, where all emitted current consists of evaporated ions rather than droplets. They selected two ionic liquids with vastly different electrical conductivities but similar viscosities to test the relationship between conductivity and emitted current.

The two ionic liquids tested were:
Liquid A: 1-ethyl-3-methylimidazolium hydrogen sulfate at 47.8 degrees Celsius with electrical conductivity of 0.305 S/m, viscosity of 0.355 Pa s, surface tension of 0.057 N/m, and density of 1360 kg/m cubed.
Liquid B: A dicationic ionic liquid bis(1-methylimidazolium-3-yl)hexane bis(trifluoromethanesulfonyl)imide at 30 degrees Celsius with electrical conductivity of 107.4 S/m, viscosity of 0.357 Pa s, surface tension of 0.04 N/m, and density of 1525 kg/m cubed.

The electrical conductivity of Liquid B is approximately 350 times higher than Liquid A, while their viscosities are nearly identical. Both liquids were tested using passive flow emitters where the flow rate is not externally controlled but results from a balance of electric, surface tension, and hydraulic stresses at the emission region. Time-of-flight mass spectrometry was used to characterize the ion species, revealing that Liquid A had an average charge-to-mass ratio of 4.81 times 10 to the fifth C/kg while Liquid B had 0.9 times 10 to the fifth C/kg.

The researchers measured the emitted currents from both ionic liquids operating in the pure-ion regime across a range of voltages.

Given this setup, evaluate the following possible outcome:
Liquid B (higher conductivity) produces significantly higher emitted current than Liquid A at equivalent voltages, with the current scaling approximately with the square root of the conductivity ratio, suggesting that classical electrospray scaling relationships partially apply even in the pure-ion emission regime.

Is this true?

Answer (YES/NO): NO